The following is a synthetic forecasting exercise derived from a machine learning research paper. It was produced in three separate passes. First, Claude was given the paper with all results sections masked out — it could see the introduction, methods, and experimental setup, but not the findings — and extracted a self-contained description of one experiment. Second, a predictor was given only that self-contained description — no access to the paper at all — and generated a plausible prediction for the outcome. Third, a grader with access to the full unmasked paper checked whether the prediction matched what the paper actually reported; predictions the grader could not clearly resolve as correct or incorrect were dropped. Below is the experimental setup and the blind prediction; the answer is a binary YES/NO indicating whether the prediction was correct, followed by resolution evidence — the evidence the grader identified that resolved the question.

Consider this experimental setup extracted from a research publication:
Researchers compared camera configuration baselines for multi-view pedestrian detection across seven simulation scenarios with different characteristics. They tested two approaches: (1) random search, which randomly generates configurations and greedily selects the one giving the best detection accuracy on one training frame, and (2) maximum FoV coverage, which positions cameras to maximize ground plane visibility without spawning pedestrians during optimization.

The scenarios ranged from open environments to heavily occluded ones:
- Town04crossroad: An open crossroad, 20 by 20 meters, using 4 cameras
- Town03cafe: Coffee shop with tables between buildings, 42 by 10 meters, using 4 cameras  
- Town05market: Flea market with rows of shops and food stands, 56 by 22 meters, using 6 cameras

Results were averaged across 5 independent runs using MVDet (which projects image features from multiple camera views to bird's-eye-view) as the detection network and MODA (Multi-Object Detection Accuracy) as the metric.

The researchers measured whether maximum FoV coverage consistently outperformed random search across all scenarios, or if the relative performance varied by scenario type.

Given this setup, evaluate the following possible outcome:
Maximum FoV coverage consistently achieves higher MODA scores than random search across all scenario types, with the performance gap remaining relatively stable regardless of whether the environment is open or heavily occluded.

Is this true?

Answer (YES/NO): NO